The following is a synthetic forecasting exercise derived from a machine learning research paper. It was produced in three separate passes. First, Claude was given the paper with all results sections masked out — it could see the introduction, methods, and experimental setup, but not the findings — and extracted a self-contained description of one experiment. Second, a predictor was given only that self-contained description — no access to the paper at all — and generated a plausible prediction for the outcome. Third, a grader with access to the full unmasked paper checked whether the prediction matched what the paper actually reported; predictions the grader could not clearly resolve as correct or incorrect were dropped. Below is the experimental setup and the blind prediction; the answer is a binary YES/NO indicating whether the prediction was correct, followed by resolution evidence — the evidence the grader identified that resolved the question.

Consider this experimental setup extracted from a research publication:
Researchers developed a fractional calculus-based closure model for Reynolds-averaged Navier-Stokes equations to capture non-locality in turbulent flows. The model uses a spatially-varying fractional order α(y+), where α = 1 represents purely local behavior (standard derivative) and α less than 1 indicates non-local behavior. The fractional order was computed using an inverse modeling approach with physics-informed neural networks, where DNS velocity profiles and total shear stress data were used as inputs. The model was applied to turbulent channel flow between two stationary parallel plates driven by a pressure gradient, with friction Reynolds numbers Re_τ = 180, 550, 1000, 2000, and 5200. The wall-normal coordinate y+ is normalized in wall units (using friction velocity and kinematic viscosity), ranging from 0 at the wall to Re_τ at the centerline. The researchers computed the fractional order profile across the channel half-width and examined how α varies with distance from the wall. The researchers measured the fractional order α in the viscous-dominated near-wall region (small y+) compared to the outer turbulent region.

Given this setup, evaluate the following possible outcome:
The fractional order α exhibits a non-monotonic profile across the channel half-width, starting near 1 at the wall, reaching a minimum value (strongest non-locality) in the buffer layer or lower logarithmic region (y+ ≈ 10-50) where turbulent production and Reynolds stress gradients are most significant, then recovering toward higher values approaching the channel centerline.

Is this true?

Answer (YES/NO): NO